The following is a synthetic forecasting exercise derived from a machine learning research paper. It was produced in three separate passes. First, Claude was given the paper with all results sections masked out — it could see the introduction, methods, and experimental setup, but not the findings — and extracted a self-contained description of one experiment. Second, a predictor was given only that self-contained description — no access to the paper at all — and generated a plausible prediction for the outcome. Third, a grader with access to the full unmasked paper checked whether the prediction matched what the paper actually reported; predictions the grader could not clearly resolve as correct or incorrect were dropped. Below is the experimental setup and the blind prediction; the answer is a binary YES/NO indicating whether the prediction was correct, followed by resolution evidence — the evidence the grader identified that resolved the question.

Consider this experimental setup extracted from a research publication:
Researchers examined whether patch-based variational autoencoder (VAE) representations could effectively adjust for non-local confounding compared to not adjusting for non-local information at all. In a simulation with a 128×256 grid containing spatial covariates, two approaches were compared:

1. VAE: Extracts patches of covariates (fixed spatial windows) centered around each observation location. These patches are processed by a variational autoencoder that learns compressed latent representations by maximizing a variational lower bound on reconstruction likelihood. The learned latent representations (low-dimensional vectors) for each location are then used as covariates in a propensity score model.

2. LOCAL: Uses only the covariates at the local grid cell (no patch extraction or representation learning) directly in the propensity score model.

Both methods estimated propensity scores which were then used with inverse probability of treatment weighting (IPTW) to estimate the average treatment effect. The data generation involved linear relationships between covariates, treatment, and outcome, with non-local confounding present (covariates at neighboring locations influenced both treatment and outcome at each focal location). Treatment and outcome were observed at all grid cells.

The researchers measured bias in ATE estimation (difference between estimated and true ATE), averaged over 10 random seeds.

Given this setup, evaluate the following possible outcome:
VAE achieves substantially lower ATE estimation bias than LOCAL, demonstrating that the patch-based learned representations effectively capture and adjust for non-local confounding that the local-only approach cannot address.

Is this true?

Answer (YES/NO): NO